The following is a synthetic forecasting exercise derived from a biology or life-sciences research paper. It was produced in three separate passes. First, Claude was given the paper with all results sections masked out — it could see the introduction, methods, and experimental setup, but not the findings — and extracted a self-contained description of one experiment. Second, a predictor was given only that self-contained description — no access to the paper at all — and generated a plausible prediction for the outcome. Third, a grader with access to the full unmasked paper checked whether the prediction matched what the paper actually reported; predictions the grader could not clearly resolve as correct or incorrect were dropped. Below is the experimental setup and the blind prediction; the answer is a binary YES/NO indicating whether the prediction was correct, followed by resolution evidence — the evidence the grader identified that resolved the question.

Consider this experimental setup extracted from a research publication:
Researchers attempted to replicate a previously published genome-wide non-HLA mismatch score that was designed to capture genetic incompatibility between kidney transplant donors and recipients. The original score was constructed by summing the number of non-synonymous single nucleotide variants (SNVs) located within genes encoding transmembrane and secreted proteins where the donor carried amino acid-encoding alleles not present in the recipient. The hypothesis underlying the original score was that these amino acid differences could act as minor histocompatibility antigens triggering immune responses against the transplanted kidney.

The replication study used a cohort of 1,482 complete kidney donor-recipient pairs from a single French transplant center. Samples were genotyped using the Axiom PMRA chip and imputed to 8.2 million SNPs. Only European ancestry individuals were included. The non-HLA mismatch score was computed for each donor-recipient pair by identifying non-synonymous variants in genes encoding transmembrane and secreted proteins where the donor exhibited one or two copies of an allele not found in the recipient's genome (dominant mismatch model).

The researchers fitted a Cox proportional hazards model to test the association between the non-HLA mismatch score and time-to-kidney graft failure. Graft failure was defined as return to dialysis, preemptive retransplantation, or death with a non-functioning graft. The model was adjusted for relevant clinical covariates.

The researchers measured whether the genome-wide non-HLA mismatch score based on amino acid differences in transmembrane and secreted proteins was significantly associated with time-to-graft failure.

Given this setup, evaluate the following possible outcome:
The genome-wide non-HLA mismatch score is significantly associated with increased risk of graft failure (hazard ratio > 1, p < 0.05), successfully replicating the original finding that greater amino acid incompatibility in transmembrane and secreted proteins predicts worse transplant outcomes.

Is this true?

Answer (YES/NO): NO